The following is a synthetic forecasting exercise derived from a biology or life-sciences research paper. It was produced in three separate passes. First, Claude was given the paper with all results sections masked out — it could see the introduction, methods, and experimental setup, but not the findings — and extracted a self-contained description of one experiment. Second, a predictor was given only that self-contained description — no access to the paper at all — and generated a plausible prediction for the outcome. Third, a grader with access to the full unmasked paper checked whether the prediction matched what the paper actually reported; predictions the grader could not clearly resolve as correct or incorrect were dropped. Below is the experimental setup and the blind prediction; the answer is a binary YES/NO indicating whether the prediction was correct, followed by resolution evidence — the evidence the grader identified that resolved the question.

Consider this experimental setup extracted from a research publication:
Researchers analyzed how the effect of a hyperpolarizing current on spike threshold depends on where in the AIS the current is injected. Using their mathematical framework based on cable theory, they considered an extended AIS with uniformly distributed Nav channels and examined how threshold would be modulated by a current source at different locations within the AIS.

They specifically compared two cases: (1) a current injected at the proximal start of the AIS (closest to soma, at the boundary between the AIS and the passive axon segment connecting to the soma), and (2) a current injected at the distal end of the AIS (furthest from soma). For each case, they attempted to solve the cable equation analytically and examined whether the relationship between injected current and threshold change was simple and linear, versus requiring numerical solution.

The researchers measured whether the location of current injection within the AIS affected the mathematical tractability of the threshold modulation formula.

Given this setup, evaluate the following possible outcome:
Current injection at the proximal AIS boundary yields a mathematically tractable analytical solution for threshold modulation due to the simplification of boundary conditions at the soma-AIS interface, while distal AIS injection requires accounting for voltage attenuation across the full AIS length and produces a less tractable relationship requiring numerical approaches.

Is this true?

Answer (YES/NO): YES